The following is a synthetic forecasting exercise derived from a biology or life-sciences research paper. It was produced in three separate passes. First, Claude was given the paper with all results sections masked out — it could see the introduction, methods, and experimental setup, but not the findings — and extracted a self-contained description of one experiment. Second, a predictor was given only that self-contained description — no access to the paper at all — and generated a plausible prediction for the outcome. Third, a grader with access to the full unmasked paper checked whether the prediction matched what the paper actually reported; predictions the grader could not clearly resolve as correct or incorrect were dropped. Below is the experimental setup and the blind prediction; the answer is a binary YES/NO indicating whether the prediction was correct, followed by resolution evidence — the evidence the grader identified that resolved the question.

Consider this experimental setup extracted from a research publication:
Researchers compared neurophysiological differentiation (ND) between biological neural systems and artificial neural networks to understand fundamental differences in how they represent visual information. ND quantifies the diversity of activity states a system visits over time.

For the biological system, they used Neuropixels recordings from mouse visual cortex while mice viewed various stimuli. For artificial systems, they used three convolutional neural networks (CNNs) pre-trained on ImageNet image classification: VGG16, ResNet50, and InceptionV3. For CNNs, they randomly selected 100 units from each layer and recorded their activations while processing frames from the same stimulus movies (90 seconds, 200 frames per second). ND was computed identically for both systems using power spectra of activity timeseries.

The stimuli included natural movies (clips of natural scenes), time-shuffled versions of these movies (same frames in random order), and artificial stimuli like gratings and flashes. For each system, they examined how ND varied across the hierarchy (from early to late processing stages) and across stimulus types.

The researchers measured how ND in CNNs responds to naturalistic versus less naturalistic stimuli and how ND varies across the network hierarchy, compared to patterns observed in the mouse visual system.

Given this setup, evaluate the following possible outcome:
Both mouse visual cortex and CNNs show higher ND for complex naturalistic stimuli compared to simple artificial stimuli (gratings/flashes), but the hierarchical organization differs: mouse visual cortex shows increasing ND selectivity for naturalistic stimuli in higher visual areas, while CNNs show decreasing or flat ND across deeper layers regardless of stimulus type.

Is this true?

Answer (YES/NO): NO